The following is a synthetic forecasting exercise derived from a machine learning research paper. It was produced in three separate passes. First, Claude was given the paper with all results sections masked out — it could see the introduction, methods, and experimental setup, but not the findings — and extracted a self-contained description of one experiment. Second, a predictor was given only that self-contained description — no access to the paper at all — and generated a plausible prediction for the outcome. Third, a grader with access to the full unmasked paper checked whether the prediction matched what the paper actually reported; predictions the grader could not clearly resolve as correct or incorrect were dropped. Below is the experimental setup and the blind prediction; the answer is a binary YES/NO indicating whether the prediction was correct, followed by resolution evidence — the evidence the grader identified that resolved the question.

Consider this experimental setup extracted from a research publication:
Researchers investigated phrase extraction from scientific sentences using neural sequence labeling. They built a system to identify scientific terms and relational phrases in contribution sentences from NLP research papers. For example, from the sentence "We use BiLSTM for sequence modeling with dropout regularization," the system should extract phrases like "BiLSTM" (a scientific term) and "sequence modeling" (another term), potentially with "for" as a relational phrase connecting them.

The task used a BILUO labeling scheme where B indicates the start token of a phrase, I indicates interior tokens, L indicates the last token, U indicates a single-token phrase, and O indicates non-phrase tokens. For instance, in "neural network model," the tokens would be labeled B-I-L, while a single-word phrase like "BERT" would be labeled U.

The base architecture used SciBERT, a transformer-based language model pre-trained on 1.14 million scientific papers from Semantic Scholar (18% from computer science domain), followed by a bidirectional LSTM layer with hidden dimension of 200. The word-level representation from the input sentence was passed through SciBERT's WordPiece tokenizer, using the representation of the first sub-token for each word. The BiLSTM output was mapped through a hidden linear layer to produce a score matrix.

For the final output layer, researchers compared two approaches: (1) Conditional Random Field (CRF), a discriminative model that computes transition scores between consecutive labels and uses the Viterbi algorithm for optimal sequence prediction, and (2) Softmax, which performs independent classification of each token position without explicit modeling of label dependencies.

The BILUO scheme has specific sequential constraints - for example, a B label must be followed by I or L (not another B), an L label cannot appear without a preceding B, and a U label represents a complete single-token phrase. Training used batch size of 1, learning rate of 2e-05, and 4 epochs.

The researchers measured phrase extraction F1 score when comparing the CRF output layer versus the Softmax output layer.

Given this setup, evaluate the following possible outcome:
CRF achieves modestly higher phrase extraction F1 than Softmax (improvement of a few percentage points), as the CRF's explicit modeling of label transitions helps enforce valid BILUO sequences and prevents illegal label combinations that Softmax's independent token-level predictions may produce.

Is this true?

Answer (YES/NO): NO